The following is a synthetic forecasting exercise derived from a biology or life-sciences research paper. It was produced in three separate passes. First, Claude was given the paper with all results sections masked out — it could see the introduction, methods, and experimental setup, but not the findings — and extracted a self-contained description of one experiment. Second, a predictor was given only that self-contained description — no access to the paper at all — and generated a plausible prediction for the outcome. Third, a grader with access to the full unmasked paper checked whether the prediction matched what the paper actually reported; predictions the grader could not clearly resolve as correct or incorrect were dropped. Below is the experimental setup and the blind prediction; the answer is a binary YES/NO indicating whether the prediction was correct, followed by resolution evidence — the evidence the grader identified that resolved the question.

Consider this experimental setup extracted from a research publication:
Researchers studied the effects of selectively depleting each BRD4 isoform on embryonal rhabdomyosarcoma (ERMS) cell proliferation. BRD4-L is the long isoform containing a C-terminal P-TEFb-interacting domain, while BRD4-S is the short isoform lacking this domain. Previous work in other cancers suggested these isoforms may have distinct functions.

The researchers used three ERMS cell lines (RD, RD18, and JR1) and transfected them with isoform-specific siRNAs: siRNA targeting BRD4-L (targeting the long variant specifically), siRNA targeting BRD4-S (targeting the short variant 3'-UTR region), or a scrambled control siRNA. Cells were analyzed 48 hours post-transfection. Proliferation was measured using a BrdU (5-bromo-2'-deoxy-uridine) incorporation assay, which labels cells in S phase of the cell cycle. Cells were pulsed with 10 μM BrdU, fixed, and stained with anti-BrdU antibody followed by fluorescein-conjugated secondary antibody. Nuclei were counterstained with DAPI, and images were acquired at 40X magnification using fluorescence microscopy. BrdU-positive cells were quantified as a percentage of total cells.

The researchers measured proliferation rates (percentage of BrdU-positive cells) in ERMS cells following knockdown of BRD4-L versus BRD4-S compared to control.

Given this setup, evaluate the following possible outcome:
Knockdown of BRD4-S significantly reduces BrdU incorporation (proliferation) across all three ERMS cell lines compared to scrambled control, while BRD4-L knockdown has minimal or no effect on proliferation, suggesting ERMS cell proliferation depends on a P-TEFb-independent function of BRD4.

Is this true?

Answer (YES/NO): NO